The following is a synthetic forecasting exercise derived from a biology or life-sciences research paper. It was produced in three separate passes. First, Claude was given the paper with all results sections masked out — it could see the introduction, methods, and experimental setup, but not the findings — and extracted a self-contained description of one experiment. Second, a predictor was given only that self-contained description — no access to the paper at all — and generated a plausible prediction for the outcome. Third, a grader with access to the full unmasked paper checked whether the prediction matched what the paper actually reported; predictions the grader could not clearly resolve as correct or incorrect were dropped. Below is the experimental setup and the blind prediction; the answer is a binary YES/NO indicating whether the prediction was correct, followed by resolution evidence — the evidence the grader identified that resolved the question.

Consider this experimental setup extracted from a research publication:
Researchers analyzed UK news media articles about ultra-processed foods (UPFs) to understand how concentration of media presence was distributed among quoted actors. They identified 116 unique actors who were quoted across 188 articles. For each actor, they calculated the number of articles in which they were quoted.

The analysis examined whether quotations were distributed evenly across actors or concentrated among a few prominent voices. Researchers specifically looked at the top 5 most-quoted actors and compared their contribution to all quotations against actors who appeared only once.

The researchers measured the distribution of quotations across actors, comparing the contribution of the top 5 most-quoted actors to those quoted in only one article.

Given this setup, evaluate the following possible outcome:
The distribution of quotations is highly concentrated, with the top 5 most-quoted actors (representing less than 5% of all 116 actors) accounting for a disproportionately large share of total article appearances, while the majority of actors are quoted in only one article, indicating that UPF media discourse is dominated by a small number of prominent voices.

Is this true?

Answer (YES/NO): YES